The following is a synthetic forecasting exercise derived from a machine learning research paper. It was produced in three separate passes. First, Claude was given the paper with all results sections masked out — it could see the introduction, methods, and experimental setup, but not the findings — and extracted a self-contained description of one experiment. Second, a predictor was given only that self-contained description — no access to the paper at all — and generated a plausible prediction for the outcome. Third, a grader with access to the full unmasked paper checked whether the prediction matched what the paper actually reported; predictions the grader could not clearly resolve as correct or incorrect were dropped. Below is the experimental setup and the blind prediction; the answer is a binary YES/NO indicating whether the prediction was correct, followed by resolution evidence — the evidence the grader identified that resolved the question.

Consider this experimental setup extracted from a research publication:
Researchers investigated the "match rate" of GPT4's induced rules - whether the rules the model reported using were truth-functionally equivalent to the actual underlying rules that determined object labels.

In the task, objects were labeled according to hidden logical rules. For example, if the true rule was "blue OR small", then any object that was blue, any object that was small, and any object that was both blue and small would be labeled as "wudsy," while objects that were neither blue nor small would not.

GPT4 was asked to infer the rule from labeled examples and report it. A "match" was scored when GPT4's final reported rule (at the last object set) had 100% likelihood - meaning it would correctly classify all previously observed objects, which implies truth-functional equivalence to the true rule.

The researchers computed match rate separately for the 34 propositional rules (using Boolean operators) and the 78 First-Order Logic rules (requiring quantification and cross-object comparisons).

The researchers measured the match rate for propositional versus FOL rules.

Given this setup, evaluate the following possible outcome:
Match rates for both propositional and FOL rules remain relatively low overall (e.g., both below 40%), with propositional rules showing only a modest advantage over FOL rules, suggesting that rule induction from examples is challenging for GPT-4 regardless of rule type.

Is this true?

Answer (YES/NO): NO